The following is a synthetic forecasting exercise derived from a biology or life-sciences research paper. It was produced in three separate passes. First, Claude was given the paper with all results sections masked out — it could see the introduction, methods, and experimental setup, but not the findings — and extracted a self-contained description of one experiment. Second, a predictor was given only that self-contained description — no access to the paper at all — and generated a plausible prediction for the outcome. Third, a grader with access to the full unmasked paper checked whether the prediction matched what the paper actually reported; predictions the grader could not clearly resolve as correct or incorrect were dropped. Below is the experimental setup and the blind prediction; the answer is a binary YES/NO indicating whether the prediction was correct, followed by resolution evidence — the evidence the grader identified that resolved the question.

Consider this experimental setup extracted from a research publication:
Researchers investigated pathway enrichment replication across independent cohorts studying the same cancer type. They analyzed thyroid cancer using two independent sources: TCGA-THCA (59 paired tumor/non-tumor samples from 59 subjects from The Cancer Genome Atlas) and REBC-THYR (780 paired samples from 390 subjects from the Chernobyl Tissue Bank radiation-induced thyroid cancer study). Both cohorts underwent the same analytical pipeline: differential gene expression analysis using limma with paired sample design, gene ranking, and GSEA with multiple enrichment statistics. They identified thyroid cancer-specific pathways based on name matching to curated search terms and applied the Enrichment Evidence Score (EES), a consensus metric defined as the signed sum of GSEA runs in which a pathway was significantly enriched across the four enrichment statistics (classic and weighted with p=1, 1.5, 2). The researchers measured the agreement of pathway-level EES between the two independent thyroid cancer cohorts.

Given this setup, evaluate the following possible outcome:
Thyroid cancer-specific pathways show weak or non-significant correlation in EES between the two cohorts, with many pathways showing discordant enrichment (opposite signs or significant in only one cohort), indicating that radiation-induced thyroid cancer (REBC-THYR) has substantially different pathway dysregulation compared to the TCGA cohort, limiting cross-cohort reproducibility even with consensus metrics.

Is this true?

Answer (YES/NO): NO